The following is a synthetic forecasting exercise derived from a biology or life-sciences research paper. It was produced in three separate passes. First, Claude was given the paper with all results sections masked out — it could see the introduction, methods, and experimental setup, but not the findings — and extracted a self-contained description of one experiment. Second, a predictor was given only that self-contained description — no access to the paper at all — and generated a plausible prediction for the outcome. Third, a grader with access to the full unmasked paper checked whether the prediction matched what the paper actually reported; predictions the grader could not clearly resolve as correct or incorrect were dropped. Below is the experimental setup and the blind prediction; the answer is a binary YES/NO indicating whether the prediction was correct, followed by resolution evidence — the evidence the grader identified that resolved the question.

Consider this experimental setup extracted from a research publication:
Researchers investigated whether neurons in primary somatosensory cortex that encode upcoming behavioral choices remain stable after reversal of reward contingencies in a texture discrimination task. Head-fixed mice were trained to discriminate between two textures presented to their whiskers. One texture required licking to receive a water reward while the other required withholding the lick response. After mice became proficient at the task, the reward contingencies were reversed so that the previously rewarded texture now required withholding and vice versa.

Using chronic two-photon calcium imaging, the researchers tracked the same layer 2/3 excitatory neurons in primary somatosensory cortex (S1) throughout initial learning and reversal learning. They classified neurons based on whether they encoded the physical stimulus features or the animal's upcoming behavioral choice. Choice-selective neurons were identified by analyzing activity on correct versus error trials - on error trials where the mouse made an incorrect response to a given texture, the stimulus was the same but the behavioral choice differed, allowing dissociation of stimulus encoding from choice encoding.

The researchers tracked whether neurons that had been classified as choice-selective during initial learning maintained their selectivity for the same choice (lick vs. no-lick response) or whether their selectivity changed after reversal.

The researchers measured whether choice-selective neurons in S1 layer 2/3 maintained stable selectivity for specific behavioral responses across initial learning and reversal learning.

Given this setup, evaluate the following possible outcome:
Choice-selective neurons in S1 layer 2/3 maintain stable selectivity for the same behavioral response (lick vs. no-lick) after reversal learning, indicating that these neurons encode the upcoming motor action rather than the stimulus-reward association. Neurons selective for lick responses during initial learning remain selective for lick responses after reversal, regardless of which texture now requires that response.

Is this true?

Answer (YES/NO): NO